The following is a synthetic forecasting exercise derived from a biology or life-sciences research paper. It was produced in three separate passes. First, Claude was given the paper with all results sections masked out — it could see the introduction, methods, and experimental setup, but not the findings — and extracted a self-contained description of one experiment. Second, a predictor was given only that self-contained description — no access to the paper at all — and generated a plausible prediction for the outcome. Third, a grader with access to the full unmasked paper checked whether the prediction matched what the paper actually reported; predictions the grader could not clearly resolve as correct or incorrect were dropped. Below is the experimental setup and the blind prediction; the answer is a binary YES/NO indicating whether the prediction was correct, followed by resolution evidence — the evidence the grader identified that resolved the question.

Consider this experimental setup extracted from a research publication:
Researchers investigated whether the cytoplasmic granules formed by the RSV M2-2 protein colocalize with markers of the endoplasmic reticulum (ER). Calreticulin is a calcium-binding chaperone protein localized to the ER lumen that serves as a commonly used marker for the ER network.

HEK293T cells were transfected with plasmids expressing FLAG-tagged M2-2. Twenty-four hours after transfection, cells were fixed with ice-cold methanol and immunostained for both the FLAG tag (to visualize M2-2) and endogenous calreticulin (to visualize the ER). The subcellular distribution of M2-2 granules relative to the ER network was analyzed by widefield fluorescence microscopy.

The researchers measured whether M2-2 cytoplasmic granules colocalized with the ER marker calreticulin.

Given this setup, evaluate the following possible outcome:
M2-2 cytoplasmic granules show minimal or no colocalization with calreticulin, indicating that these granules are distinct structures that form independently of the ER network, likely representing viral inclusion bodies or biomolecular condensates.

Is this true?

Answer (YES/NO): NO